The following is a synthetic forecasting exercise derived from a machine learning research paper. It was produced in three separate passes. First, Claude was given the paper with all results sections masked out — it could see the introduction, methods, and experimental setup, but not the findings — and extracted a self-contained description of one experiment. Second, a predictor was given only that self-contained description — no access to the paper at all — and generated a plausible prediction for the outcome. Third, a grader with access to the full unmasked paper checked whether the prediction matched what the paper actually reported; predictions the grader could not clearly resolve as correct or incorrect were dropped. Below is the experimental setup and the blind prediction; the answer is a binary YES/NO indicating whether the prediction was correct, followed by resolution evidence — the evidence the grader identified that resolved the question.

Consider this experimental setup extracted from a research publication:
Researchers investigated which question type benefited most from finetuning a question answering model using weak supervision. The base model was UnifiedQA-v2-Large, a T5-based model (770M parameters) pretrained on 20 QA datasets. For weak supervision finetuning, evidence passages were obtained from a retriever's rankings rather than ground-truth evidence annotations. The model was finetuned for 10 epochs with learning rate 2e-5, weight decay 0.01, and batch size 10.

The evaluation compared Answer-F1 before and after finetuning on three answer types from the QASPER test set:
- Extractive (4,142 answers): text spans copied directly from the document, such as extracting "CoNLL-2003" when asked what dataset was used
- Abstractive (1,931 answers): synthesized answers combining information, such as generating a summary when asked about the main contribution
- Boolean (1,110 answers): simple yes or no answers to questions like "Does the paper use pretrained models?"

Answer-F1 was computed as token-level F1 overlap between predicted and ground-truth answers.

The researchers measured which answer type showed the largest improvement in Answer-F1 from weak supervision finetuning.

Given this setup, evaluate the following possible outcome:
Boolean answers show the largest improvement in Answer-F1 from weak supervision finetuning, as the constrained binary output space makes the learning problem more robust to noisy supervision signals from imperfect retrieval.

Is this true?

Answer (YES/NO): YES